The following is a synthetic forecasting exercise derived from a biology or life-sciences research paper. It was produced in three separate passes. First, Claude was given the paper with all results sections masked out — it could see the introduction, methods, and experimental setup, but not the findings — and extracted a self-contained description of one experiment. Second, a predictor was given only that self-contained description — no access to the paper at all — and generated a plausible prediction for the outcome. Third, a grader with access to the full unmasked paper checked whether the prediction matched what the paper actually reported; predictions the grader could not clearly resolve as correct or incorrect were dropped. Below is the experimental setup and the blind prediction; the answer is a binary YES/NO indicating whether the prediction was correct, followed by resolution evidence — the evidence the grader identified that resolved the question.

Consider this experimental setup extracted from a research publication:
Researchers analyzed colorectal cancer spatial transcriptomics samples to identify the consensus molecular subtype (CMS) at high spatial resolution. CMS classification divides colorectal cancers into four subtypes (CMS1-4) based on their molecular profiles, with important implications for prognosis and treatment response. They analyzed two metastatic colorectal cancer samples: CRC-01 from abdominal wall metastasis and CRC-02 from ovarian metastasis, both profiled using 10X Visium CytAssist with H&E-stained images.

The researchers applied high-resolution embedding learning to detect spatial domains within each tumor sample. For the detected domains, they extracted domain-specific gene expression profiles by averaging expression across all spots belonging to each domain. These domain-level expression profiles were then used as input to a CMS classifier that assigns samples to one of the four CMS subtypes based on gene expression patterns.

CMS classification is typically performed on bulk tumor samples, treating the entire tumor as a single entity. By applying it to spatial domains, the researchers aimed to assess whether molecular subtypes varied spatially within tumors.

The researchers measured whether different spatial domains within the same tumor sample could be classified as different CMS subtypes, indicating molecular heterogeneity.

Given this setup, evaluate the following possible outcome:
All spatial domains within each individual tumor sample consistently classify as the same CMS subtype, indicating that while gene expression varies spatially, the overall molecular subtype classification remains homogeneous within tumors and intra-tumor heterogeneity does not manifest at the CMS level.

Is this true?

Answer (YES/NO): NO